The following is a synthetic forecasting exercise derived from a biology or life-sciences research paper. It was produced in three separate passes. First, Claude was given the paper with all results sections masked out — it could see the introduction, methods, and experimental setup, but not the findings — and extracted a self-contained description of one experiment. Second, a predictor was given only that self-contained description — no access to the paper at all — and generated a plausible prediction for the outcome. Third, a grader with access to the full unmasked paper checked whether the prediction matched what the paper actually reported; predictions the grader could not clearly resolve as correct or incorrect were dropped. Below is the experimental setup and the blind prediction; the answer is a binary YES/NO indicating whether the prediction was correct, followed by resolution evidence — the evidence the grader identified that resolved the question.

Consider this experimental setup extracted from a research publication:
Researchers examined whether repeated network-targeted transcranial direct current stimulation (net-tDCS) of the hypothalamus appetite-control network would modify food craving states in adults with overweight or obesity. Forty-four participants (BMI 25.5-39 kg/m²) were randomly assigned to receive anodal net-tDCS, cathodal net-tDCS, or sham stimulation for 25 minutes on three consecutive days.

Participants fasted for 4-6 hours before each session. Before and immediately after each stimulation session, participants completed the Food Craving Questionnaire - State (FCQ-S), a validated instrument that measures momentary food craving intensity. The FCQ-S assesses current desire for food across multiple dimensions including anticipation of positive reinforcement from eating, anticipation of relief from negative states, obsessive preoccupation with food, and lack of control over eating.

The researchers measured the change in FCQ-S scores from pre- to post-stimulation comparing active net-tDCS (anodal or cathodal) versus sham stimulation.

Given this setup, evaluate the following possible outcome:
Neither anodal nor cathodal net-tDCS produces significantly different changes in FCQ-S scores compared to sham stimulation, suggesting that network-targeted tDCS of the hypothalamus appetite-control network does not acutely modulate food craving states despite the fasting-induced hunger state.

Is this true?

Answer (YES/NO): YES